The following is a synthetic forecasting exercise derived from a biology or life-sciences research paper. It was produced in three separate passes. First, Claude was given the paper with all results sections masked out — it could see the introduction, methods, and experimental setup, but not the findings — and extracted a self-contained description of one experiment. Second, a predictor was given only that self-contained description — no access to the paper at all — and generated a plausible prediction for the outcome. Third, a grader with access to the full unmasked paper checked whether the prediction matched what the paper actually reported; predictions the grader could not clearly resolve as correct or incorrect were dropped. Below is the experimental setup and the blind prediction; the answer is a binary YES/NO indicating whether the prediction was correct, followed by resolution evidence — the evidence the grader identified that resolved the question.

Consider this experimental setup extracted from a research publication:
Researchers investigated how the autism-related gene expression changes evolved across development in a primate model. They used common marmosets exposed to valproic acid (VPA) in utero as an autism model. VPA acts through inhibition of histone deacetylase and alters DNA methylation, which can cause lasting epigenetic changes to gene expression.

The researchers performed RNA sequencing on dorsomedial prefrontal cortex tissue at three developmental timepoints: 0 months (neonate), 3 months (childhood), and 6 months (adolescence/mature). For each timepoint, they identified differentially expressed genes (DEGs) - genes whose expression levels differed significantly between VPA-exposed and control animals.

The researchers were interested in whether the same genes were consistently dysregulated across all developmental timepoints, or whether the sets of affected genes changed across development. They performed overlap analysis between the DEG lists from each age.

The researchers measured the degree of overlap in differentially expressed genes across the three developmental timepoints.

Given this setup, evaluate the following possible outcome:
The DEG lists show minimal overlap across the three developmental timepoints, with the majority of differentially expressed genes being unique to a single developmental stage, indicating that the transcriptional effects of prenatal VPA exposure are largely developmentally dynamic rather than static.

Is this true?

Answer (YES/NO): YES